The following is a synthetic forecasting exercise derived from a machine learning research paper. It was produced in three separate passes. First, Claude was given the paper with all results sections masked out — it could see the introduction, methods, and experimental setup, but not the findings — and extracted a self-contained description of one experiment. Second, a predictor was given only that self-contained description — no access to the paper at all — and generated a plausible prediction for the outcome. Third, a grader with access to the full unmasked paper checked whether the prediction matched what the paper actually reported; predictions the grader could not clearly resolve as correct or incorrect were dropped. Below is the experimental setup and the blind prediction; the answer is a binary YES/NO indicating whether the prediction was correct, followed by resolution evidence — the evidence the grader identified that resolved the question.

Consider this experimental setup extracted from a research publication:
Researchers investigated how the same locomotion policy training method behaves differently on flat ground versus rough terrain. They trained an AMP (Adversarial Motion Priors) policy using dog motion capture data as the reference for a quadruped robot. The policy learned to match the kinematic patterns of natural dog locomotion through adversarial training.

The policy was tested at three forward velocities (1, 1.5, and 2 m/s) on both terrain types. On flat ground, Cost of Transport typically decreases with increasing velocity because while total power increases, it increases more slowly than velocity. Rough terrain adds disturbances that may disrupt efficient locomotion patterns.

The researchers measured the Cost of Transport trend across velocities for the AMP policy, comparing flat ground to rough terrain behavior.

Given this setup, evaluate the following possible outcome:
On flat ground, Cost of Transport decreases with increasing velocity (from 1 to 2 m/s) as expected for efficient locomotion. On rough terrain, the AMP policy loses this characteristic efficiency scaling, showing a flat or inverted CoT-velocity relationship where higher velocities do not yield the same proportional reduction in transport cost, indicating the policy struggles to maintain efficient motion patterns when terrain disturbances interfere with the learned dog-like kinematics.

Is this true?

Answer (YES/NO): YES